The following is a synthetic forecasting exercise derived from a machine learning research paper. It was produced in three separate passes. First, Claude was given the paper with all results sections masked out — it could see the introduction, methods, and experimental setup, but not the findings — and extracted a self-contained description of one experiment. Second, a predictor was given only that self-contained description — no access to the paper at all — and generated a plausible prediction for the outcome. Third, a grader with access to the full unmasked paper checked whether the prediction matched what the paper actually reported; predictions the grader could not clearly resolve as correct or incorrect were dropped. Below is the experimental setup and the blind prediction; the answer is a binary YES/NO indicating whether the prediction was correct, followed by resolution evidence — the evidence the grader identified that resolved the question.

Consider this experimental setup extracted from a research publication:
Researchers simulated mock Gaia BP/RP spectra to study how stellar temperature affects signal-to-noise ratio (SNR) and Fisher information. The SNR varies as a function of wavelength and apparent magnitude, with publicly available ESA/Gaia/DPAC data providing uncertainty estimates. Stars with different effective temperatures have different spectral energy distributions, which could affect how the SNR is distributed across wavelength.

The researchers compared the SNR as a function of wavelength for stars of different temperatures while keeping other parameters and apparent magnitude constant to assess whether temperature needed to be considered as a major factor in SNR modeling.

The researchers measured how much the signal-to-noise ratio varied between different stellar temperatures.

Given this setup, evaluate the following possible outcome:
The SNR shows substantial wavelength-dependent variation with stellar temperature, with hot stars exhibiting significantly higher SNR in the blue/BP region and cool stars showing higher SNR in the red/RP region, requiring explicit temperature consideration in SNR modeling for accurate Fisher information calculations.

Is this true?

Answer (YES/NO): NO